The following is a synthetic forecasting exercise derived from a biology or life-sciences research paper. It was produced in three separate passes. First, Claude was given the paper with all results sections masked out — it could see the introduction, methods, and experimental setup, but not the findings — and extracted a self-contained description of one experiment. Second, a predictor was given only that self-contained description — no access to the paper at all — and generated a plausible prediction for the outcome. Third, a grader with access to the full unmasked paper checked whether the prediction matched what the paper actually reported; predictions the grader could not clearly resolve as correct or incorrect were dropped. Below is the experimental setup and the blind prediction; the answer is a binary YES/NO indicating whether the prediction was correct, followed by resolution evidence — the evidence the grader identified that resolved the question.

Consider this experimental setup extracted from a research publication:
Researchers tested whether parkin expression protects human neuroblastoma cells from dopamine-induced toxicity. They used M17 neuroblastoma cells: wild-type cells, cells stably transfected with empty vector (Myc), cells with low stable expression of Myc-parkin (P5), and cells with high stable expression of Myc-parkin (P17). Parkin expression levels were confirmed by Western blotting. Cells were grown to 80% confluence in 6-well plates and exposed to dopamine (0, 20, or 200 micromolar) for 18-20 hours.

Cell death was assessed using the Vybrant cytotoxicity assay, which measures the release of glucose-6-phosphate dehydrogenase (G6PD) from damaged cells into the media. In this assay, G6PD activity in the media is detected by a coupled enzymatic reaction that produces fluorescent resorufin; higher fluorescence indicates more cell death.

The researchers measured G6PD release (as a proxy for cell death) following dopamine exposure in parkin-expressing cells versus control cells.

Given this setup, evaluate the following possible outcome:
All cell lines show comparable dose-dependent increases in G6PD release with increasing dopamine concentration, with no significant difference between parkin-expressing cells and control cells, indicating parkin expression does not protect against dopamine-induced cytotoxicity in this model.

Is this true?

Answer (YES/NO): NO